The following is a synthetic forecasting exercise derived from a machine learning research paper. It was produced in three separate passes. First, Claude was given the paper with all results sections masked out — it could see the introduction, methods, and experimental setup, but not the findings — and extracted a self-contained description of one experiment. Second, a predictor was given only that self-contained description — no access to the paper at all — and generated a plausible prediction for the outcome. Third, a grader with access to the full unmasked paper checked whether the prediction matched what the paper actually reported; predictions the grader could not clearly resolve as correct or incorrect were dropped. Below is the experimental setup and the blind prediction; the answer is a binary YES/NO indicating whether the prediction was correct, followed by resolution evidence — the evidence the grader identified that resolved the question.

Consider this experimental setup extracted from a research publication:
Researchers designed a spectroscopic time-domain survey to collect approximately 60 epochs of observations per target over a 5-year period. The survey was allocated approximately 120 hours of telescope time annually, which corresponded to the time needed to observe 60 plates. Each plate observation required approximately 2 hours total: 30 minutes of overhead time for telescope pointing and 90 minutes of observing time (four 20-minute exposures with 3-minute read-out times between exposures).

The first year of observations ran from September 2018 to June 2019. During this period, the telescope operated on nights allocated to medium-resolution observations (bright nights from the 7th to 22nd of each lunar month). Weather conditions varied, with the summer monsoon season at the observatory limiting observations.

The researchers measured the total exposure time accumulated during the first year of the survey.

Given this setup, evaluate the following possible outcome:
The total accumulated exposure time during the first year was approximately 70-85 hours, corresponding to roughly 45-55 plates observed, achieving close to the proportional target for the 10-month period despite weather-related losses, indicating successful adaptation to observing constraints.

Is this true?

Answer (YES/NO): YES